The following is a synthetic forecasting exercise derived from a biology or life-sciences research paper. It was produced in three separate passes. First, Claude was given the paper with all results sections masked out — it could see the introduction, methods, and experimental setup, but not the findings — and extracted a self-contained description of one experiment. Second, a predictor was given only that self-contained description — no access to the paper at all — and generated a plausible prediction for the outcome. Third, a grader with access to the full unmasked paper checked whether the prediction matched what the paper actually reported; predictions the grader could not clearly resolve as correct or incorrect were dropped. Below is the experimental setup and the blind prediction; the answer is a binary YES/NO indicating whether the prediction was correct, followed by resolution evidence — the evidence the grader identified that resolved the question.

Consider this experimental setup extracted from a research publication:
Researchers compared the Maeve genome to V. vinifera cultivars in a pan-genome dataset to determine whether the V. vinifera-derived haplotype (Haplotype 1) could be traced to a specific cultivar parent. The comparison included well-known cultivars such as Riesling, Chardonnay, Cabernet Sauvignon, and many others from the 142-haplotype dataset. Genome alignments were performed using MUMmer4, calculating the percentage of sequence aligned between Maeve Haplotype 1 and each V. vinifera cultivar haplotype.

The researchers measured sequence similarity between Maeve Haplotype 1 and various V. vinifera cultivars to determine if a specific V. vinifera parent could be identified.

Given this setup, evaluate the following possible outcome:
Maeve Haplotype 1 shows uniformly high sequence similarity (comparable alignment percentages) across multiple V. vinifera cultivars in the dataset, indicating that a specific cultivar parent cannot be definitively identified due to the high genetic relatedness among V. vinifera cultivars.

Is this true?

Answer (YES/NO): YES